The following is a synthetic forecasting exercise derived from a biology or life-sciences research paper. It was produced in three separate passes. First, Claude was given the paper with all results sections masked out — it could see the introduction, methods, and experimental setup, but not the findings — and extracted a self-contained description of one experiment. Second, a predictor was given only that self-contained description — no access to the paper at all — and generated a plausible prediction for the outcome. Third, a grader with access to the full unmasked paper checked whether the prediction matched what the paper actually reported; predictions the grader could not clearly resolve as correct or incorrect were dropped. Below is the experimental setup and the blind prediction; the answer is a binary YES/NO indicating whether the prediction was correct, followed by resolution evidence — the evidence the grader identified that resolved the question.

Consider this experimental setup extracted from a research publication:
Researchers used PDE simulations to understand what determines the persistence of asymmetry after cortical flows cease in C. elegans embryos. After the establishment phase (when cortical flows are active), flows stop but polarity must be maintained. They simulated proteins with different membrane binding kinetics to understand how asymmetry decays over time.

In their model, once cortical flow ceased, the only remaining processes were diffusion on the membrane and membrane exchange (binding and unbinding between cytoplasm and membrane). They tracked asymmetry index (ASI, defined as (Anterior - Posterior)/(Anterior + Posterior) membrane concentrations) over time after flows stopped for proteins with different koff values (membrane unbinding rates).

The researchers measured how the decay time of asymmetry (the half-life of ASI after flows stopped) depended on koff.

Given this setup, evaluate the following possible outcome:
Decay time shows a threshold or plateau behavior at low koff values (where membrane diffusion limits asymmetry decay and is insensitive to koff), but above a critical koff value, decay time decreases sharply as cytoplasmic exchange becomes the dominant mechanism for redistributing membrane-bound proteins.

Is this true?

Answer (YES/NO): NO